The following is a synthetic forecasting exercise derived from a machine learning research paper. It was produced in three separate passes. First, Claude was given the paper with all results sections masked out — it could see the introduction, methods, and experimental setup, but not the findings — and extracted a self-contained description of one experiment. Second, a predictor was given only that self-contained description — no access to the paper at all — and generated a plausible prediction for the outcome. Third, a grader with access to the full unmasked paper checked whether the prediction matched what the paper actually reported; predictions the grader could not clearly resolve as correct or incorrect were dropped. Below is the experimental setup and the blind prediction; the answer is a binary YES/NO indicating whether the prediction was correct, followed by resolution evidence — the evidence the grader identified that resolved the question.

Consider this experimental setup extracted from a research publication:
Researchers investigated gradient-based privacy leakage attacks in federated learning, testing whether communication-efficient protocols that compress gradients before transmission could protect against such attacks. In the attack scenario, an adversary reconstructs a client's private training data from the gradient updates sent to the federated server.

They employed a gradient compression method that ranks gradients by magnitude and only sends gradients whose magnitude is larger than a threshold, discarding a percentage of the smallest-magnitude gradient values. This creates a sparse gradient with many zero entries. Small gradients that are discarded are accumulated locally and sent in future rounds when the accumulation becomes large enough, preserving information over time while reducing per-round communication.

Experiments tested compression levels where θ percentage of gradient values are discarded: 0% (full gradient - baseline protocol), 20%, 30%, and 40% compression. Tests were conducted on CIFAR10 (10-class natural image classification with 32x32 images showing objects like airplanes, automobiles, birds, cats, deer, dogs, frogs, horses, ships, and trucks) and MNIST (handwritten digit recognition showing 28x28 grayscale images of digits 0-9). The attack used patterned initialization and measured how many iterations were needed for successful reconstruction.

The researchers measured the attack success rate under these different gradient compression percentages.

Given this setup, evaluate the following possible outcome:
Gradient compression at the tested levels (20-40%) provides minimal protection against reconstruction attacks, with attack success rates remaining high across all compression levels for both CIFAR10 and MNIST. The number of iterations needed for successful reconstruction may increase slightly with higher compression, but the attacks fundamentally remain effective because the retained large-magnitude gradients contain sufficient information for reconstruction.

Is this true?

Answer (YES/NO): NO